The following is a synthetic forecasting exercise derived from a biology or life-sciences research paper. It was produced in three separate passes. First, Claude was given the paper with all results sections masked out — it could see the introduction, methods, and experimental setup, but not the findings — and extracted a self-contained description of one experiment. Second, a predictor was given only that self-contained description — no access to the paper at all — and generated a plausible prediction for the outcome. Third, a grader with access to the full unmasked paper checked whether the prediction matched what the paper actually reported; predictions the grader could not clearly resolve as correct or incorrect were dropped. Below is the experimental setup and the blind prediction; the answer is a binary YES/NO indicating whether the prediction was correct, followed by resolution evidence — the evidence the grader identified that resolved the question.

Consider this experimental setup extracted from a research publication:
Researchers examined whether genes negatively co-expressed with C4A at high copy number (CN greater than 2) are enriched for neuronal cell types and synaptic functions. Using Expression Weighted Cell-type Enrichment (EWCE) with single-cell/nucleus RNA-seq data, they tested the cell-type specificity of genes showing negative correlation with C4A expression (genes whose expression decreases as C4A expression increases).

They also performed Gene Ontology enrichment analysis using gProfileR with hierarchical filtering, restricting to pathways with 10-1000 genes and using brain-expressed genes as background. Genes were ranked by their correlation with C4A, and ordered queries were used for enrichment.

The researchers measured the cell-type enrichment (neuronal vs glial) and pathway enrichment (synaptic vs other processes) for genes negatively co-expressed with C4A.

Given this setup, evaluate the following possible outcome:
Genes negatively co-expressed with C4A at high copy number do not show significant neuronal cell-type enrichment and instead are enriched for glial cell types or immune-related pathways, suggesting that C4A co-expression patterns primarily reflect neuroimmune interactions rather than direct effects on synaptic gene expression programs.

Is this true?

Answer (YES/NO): NO